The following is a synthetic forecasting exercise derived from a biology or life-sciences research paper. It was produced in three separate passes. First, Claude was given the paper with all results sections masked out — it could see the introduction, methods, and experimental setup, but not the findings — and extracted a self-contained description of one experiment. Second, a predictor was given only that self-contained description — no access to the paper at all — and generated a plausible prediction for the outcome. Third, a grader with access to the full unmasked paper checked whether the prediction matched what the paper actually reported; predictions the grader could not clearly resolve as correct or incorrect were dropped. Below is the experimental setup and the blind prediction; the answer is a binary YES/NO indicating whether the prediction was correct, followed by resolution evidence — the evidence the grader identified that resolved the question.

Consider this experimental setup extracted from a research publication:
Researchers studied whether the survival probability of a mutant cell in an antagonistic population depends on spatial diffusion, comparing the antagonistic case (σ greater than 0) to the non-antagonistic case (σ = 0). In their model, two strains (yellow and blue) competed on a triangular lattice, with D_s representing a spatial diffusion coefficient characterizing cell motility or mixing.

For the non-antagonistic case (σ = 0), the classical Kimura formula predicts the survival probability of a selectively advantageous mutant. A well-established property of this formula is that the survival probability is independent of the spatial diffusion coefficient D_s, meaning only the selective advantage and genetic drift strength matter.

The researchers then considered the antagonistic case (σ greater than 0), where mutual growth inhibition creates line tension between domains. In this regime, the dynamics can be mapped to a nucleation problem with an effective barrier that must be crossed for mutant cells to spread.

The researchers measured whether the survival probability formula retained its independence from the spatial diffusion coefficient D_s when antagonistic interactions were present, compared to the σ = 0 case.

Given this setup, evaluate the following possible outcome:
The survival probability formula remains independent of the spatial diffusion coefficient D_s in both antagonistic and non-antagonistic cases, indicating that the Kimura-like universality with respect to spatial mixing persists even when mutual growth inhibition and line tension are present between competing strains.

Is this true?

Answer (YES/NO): NO